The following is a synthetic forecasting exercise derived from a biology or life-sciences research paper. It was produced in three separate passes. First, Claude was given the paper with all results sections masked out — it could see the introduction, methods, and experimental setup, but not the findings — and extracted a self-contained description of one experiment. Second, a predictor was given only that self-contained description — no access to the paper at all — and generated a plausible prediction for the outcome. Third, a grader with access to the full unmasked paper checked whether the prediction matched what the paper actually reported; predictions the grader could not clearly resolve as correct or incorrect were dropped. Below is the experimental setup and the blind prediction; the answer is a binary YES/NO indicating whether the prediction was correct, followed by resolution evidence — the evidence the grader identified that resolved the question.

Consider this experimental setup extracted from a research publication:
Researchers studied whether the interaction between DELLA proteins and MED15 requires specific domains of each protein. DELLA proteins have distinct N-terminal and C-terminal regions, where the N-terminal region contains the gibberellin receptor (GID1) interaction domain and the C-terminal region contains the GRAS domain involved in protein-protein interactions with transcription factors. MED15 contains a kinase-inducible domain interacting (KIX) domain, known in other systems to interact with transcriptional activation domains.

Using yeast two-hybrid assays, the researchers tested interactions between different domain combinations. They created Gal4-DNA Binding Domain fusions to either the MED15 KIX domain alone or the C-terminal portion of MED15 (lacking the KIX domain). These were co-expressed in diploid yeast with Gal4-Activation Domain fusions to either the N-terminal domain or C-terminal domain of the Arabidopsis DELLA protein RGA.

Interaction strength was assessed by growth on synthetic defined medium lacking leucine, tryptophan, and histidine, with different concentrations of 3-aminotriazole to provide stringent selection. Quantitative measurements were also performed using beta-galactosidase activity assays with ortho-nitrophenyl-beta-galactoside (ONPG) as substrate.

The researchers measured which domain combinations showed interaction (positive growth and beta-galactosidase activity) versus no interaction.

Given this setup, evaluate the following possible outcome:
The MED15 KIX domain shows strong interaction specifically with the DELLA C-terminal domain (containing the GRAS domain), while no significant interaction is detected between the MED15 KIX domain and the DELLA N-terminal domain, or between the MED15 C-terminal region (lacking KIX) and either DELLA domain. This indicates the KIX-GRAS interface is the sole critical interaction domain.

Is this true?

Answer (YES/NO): NO